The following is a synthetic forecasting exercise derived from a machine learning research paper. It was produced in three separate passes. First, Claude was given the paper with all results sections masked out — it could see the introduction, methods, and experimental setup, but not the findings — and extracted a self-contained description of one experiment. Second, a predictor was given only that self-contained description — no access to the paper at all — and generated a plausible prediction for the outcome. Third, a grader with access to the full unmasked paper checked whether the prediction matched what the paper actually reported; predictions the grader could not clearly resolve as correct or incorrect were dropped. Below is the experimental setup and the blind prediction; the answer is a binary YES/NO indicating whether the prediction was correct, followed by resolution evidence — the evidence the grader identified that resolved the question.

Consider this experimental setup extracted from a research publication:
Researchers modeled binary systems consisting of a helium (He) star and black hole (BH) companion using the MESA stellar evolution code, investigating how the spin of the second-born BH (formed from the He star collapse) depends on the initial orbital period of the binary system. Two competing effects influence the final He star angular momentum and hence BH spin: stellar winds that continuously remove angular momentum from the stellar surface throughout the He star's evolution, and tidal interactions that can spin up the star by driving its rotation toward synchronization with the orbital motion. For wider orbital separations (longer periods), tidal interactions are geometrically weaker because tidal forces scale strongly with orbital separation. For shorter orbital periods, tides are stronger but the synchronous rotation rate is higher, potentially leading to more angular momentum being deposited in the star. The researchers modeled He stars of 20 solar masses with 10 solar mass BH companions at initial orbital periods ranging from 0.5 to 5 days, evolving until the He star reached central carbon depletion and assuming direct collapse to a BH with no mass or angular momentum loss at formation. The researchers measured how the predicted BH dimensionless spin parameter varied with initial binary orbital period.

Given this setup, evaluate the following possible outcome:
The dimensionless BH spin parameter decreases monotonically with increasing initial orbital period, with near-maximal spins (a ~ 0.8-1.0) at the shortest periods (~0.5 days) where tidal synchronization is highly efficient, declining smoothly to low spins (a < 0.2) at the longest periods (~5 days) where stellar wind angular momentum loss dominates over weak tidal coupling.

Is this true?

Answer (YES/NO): NO